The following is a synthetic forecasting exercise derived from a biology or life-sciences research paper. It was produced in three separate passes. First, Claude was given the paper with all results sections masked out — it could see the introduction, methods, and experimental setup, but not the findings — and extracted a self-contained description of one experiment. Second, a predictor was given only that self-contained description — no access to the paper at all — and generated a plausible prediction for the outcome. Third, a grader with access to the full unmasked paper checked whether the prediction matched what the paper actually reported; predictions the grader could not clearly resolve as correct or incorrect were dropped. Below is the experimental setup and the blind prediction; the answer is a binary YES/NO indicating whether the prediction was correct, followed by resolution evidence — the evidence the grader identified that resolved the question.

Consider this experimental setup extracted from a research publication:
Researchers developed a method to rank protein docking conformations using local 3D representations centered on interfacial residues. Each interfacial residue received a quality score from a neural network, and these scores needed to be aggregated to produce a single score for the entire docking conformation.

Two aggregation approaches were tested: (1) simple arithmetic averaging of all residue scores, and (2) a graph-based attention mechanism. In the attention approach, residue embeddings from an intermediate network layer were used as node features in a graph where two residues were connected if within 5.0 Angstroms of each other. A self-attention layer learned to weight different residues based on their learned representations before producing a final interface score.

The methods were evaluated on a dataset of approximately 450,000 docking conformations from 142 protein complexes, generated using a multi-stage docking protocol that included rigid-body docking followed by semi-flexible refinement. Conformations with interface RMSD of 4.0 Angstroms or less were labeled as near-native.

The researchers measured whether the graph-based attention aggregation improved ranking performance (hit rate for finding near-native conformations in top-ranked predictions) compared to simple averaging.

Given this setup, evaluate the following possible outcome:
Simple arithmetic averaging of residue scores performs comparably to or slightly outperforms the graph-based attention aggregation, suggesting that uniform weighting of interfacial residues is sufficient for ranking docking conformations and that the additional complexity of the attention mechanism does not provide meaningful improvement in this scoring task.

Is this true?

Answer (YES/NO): YES